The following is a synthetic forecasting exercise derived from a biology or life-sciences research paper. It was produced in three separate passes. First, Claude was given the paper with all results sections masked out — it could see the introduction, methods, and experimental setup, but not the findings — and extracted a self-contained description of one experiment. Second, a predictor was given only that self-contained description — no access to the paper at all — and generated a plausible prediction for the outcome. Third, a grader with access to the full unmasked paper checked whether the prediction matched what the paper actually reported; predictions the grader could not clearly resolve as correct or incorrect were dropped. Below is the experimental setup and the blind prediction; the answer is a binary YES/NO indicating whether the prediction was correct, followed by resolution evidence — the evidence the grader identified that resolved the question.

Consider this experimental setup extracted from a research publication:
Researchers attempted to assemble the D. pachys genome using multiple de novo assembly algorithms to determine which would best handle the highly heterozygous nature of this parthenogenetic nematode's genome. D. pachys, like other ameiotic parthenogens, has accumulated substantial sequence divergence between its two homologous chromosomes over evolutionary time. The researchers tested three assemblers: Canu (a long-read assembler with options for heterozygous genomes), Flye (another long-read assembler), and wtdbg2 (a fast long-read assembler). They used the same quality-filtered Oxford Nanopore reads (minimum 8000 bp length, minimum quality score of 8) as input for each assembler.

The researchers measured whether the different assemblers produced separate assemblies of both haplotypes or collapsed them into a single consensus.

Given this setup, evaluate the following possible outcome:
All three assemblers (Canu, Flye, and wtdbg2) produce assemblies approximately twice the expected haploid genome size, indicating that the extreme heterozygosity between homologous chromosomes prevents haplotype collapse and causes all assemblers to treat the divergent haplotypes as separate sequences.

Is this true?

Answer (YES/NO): NO